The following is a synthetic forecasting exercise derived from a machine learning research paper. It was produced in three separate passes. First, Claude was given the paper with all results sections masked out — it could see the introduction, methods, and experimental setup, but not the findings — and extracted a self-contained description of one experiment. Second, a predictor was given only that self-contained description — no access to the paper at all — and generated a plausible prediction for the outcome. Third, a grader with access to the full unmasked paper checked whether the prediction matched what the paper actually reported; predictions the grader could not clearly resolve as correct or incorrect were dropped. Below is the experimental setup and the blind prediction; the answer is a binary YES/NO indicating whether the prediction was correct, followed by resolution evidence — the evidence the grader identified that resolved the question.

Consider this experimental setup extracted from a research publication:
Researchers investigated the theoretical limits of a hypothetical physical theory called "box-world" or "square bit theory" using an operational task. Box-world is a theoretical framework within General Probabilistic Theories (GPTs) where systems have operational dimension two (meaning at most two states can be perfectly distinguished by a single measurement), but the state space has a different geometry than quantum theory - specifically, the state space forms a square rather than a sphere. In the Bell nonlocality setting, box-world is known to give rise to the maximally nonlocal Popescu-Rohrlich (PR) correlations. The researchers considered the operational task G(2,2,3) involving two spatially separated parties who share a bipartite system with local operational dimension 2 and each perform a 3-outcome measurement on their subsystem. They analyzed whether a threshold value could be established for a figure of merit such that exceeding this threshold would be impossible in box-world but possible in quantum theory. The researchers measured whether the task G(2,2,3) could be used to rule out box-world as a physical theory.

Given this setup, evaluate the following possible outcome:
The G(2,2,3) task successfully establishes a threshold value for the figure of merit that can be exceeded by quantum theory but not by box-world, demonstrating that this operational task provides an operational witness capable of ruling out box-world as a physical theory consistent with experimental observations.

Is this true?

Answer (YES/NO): YES